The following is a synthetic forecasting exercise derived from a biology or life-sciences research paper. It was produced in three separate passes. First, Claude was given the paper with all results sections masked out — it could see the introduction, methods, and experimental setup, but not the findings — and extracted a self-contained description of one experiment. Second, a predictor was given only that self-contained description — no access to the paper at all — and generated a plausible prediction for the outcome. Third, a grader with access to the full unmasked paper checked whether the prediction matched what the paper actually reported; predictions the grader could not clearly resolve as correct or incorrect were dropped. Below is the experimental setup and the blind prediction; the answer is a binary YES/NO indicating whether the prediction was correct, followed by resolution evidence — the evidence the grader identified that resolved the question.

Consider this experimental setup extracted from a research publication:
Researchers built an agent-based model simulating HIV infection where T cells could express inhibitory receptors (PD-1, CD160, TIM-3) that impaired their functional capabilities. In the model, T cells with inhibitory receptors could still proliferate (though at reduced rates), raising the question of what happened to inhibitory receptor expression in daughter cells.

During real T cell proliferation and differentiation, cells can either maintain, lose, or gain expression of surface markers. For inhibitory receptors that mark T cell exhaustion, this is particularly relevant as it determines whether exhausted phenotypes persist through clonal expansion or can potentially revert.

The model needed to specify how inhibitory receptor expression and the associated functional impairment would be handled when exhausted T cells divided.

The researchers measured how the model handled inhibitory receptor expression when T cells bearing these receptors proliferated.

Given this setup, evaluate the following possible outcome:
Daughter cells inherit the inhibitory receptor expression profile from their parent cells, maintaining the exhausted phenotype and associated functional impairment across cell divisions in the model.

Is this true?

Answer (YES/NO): YES